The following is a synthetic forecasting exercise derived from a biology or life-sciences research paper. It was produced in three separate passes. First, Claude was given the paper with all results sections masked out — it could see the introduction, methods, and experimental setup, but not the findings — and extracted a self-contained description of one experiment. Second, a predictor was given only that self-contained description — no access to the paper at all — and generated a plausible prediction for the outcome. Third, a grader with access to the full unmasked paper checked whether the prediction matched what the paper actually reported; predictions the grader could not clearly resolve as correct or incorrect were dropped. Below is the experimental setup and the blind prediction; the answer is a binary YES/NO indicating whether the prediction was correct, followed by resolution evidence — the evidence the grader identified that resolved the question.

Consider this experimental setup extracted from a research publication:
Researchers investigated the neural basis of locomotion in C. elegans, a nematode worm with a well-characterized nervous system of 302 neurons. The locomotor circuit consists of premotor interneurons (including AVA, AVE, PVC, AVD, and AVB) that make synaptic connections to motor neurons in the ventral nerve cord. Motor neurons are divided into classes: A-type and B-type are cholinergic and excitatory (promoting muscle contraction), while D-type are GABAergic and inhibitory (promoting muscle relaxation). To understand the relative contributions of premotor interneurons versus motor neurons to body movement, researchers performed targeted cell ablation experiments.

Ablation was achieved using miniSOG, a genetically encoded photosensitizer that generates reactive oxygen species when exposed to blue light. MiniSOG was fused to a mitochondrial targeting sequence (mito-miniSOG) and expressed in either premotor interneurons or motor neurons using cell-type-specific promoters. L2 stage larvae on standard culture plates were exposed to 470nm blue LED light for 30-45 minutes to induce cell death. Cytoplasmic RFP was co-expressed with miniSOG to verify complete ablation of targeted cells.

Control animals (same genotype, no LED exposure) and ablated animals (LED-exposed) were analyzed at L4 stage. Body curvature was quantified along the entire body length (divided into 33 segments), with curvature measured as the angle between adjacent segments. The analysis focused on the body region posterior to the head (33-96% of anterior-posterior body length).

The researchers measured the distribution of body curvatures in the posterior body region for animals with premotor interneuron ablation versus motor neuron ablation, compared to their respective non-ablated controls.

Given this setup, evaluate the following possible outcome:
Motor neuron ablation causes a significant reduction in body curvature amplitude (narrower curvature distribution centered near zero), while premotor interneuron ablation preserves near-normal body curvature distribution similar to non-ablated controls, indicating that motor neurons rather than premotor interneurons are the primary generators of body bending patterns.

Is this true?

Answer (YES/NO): NO